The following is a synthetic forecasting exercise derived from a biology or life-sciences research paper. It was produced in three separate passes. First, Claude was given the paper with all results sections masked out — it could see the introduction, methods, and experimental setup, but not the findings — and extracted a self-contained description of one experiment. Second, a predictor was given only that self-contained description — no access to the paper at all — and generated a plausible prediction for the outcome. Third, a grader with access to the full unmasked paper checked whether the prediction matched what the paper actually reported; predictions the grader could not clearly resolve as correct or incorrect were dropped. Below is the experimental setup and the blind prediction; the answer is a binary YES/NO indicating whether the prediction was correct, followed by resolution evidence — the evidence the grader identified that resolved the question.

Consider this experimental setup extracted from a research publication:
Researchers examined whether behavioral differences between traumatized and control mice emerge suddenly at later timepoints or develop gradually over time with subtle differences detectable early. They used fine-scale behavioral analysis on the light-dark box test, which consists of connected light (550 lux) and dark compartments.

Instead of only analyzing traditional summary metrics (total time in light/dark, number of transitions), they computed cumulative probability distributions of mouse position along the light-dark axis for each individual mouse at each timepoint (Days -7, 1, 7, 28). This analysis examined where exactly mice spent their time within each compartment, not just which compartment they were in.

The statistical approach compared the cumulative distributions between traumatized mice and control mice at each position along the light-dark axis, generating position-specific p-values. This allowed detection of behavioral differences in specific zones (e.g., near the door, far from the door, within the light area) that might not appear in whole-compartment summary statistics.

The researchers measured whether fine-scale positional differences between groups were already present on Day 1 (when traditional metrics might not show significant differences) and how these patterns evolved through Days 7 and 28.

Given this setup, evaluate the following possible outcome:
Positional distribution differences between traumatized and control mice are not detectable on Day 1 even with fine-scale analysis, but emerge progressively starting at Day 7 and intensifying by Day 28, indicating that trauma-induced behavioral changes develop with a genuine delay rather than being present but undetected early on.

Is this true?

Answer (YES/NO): NO